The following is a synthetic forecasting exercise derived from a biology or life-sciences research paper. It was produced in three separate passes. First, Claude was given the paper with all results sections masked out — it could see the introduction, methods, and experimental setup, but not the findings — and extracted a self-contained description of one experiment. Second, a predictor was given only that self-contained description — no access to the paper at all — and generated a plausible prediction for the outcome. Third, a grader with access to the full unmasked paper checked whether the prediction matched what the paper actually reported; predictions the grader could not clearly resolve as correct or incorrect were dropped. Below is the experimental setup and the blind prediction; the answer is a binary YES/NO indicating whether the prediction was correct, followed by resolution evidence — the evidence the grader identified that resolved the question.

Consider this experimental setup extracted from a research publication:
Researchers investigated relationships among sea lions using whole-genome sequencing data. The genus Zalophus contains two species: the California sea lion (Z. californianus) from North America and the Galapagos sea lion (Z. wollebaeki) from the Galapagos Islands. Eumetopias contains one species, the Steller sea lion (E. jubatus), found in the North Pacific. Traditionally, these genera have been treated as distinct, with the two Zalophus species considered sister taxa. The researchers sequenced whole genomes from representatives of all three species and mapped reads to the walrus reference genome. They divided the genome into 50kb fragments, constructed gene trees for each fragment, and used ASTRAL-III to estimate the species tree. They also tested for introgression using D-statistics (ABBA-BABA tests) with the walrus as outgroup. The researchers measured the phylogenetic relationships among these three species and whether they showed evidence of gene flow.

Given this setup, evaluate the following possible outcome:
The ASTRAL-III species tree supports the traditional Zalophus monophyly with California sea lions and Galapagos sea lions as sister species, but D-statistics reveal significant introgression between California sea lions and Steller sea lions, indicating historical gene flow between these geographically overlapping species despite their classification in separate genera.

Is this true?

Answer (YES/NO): NO